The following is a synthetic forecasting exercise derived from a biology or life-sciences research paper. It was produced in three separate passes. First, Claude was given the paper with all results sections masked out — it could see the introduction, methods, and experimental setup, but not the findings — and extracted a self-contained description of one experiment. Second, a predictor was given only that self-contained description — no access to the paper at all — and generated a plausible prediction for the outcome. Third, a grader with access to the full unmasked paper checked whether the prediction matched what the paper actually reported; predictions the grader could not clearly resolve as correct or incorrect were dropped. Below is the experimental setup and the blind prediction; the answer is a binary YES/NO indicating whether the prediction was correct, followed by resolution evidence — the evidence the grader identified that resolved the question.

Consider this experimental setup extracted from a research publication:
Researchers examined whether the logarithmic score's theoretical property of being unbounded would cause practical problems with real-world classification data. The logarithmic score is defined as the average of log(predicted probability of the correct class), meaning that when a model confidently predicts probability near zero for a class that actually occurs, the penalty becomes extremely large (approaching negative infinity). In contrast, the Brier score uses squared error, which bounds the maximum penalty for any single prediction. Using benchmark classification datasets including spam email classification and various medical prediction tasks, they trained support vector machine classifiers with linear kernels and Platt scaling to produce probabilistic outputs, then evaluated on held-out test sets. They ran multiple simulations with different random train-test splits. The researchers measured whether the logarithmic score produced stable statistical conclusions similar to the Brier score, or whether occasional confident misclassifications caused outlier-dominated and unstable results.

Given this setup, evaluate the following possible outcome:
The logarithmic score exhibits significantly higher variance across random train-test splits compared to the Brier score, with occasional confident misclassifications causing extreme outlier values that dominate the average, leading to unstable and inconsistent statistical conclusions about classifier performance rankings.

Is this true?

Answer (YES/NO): NO